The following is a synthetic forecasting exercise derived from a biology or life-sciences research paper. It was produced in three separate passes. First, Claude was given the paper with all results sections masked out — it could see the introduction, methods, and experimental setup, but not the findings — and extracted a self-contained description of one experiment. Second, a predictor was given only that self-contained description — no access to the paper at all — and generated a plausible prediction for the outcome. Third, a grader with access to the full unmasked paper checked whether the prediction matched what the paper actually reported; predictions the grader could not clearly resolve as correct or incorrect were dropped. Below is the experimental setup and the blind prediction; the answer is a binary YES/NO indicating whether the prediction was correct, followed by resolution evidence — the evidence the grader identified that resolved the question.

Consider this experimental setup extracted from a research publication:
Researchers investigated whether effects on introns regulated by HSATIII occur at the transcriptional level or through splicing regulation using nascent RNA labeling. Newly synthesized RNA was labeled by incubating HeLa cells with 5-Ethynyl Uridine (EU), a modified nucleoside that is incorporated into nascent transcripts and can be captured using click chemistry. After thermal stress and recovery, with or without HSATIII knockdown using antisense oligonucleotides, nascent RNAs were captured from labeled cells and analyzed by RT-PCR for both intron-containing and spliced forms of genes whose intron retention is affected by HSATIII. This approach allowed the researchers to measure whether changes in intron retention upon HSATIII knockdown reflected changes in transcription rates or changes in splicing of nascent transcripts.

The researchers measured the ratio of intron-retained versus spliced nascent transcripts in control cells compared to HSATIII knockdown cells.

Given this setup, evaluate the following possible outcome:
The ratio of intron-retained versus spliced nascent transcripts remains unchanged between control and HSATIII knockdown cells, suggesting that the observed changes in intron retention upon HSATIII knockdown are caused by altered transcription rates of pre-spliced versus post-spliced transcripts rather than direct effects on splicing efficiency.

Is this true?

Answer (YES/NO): NO